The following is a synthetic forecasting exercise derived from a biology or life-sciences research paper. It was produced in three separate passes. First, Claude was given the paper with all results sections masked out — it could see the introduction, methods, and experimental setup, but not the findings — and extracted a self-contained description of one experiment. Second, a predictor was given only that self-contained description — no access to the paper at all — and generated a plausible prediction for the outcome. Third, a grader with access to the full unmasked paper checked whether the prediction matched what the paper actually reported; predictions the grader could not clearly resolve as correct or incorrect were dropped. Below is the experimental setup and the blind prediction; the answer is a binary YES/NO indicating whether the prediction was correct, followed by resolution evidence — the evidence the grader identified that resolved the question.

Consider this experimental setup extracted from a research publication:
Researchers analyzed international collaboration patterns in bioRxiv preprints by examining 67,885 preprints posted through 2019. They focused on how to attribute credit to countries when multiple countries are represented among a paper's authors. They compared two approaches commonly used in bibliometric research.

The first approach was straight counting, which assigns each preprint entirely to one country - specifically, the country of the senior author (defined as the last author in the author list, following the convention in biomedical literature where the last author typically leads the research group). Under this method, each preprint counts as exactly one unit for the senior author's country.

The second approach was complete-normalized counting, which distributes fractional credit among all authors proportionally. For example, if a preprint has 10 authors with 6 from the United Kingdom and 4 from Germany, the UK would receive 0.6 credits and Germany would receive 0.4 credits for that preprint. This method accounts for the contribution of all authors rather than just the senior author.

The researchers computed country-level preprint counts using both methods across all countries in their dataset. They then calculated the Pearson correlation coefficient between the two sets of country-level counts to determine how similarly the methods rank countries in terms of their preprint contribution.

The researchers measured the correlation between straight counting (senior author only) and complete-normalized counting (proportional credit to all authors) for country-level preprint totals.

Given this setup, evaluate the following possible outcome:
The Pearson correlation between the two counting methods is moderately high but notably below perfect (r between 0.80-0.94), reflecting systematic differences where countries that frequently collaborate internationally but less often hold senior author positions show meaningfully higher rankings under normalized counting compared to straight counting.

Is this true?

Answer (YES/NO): NO